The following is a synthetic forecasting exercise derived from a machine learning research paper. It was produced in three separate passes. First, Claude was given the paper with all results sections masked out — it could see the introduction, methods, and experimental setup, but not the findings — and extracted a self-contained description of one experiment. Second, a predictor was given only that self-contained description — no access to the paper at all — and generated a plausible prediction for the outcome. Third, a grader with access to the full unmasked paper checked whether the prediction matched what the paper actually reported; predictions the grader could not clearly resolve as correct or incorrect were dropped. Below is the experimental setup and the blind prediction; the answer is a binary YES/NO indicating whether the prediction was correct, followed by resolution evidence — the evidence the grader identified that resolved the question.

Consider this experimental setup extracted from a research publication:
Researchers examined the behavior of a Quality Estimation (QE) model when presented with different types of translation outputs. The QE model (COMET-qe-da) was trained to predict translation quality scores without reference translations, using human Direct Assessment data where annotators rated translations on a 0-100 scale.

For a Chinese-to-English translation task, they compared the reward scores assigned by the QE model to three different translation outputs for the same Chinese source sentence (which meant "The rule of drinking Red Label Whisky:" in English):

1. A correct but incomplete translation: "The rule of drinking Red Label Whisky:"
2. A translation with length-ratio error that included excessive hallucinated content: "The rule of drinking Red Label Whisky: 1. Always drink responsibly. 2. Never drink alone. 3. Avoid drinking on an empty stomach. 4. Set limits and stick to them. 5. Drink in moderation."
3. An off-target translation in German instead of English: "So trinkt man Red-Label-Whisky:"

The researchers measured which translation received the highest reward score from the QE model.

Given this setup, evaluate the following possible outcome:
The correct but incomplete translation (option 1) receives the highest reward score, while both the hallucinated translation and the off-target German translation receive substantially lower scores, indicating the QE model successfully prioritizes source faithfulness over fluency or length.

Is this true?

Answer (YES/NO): NO